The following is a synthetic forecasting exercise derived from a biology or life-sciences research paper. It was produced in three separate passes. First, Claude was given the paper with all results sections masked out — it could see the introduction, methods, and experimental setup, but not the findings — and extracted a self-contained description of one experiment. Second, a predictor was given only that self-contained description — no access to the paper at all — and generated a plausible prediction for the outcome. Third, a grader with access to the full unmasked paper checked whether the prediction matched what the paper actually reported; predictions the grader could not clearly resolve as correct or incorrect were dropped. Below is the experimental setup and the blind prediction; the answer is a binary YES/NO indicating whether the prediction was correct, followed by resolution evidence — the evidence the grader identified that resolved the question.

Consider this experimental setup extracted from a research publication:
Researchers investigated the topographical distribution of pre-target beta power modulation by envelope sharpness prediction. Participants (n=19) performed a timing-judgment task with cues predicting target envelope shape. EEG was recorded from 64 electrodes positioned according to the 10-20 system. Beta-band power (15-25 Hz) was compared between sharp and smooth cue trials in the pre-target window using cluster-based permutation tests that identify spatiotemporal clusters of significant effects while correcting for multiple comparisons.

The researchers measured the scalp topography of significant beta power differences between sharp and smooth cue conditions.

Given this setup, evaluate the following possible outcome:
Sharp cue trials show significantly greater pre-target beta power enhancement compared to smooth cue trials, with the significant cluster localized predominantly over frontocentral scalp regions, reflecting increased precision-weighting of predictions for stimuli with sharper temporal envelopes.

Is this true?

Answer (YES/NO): NO